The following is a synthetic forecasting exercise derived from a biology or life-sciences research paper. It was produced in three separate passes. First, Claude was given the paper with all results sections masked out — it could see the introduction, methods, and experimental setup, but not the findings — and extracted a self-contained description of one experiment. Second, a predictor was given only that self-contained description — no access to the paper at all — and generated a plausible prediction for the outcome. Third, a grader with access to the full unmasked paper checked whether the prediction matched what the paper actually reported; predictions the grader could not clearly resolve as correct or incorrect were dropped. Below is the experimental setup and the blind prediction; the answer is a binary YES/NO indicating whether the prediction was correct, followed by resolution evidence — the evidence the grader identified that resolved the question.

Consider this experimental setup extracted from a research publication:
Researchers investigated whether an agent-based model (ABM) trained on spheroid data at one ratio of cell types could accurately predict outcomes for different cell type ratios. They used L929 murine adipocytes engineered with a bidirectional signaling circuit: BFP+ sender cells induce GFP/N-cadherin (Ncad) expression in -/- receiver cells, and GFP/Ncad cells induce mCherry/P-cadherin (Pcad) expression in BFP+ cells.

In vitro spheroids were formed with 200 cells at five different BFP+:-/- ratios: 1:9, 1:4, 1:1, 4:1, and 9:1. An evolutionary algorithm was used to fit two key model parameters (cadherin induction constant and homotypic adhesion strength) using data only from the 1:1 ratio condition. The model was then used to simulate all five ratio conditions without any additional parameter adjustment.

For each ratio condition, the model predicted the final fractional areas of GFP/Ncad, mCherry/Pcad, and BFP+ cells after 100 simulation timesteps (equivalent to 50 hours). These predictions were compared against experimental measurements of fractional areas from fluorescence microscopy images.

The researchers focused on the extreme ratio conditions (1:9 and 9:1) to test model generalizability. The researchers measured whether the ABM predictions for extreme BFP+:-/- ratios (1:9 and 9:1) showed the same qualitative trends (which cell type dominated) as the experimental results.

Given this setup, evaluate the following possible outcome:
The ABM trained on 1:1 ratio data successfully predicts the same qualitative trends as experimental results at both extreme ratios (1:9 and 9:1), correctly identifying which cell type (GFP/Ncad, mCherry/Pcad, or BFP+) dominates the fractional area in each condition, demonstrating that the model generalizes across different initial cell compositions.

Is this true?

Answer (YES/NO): YES